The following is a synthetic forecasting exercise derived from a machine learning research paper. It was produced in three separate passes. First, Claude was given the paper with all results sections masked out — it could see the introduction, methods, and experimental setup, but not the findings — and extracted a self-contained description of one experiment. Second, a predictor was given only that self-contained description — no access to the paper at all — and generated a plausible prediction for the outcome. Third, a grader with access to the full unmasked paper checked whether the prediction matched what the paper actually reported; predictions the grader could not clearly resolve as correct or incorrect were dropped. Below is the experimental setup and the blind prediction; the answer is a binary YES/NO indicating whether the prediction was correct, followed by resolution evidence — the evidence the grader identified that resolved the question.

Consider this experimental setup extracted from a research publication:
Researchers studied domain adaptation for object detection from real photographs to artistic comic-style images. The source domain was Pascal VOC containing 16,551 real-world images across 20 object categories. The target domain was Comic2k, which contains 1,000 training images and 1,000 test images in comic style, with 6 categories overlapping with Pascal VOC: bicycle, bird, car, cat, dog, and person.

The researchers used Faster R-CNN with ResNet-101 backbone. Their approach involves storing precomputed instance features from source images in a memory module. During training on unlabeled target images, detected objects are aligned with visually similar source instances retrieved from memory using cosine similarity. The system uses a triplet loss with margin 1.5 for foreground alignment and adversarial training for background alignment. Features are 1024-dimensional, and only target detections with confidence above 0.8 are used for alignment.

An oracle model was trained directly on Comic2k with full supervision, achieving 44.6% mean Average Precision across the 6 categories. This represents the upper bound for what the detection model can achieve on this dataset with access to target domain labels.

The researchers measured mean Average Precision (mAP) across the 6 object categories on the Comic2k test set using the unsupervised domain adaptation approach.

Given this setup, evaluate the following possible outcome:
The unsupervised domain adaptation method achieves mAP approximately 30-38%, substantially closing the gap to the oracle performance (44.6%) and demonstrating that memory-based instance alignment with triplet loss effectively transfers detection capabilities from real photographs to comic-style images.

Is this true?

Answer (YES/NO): NO